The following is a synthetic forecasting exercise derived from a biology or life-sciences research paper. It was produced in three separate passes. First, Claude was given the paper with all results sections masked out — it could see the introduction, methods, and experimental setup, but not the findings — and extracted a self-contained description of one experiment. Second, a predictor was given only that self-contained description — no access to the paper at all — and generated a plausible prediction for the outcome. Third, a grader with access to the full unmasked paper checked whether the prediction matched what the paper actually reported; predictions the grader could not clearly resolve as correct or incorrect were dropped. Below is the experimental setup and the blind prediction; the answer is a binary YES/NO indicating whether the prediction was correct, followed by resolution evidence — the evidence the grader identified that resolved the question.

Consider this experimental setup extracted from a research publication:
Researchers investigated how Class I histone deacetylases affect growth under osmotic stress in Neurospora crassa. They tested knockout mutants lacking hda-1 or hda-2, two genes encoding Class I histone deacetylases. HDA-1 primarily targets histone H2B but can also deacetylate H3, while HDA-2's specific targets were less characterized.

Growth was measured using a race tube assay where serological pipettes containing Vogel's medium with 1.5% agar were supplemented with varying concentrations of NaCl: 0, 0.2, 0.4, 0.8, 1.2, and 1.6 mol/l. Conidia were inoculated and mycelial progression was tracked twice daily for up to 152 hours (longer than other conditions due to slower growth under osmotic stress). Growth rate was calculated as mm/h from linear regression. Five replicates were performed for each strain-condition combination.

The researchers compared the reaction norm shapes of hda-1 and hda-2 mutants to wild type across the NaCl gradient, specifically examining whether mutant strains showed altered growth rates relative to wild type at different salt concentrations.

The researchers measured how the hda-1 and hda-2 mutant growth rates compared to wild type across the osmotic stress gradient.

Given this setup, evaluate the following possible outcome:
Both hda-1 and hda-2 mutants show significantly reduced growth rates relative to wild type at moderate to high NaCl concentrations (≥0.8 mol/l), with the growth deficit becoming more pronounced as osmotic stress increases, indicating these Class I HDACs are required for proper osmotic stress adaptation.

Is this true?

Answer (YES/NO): NO